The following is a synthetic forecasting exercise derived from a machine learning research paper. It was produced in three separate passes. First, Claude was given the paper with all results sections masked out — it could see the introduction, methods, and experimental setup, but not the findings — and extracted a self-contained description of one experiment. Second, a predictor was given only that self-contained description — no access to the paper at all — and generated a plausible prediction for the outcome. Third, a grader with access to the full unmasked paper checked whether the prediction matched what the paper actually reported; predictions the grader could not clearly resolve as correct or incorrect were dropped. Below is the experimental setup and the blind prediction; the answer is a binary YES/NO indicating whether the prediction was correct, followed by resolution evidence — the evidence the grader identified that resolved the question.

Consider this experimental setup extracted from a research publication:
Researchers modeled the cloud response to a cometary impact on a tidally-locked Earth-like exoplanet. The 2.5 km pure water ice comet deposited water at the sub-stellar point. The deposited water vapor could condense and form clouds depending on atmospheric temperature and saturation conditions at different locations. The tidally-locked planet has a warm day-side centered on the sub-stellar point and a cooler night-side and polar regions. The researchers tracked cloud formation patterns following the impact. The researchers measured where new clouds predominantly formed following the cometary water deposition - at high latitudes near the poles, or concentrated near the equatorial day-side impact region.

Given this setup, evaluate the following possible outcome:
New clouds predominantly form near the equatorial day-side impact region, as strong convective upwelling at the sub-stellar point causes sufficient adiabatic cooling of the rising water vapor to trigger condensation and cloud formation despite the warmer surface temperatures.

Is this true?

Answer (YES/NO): NO